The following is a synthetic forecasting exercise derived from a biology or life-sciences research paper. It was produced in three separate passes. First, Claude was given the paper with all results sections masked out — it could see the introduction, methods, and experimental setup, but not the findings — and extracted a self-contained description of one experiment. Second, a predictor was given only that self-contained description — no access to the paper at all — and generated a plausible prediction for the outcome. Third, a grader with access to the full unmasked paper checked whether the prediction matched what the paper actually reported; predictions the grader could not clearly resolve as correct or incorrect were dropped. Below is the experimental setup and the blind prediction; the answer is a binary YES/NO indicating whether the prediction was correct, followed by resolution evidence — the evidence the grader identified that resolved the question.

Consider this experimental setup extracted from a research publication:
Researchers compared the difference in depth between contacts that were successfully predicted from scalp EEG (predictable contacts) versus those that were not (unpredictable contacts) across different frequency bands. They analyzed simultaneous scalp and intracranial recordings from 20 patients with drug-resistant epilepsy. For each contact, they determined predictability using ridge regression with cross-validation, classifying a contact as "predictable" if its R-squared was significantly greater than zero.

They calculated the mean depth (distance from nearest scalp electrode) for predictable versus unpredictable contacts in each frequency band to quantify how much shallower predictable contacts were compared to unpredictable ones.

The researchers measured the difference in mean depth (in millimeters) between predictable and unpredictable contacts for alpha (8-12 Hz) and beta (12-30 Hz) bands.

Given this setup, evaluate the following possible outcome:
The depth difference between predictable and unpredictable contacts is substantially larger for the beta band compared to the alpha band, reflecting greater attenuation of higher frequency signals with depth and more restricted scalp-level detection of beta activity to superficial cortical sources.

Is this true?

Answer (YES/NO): YES